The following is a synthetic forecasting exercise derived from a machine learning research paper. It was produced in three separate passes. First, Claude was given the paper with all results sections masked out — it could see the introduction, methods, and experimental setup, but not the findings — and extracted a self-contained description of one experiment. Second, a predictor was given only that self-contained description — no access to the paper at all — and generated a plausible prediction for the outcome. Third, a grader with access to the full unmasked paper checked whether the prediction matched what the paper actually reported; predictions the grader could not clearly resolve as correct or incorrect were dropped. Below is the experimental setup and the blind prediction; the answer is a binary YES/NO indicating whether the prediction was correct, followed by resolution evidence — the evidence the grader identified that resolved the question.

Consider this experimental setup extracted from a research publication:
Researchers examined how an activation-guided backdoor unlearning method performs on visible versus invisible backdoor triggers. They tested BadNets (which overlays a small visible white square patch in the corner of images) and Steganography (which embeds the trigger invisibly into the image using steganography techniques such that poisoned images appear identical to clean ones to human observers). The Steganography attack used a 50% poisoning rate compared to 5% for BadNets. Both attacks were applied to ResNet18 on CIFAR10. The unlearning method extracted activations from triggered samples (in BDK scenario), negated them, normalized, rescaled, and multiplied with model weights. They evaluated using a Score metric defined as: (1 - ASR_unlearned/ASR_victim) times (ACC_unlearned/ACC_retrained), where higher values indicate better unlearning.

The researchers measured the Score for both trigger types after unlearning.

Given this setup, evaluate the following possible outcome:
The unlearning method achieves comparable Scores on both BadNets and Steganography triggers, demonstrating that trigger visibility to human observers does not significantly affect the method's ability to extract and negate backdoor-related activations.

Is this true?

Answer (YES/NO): YES